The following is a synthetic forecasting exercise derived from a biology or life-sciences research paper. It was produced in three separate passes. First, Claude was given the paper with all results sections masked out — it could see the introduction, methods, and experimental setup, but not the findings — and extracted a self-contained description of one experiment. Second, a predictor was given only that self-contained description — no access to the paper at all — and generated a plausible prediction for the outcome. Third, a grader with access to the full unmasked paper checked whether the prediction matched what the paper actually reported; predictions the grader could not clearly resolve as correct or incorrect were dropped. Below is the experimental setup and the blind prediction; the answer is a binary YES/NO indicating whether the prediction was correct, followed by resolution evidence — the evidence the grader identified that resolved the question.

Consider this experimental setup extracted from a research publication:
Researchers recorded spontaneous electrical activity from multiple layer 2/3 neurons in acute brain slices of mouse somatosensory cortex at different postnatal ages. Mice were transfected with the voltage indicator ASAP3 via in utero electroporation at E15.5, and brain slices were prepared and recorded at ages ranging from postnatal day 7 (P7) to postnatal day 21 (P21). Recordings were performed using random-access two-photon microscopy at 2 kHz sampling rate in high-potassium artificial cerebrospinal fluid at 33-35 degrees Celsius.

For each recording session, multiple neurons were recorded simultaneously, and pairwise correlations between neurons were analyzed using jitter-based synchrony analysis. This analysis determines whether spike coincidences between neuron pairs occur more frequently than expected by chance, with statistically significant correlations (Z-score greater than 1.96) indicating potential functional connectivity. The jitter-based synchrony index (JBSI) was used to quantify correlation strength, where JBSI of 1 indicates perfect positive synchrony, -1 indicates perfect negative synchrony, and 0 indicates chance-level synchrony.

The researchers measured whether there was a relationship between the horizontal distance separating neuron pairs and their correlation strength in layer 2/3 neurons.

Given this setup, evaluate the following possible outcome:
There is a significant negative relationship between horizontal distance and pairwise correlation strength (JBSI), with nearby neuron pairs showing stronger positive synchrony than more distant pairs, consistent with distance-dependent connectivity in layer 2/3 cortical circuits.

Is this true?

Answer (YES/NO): YES